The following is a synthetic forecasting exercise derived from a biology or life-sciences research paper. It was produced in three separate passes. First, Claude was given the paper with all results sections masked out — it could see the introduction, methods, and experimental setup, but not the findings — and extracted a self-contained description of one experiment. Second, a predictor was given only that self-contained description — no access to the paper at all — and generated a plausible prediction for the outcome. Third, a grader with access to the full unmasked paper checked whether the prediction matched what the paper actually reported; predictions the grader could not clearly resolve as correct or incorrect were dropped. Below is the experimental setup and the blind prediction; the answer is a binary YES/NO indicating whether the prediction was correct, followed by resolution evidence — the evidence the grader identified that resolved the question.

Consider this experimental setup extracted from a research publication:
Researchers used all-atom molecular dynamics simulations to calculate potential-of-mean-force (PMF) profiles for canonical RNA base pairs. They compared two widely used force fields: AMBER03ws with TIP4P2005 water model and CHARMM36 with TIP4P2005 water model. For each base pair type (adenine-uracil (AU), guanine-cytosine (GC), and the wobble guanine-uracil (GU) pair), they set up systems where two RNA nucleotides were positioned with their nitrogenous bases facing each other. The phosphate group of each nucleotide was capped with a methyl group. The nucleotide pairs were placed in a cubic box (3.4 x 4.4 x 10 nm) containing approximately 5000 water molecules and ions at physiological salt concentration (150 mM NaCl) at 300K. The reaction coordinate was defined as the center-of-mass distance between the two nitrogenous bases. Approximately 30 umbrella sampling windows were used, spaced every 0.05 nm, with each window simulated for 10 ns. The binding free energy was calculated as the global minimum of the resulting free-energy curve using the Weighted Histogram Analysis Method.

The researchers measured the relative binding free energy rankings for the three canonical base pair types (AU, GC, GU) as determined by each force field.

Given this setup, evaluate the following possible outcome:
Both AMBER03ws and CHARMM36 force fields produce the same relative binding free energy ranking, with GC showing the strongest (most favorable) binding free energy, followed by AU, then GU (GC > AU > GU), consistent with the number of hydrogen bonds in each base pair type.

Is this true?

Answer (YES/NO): YES